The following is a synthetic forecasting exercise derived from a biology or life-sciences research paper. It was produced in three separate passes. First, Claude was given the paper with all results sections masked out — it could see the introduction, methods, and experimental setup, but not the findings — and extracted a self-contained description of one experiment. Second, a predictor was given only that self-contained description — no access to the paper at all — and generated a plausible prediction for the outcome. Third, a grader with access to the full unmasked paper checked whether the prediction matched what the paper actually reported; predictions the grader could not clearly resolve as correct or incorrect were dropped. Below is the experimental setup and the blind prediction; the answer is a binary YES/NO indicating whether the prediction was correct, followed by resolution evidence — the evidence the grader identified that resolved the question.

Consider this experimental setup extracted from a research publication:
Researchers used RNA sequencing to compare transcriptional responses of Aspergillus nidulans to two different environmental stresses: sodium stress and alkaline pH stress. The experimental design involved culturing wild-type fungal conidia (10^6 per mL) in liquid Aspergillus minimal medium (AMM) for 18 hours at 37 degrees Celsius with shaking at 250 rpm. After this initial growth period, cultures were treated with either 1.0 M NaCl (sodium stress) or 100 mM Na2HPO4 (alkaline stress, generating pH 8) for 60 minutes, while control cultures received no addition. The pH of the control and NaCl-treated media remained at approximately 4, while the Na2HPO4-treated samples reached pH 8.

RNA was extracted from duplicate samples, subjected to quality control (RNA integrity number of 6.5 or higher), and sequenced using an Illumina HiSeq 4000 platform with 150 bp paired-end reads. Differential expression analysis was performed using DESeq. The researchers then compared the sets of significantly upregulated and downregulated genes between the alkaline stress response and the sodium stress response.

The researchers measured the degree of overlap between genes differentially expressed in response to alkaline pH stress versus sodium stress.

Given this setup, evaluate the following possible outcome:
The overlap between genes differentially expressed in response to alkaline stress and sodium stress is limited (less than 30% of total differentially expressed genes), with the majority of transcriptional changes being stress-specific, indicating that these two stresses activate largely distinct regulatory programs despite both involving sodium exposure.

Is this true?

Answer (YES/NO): YES